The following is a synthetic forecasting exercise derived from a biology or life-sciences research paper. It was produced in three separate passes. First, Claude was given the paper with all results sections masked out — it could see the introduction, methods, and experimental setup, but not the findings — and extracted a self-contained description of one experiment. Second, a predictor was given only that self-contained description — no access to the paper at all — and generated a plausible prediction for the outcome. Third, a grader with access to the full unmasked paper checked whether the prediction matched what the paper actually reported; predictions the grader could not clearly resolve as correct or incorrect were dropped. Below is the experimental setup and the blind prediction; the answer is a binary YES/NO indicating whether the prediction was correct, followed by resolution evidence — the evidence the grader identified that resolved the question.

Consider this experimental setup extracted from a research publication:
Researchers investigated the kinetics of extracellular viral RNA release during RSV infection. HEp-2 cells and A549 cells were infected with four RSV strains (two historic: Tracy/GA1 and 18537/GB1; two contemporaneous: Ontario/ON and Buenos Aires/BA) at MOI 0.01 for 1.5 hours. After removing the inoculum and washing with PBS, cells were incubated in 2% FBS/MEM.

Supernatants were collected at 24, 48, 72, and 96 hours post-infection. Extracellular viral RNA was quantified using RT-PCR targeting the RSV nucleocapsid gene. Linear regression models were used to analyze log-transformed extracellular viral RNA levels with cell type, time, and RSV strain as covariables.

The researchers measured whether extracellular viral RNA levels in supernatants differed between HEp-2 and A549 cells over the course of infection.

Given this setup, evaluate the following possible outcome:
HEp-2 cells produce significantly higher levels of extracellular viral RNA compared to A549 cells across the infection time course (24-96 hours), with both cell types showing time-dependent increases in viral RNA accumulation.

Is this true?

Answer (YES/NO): YES